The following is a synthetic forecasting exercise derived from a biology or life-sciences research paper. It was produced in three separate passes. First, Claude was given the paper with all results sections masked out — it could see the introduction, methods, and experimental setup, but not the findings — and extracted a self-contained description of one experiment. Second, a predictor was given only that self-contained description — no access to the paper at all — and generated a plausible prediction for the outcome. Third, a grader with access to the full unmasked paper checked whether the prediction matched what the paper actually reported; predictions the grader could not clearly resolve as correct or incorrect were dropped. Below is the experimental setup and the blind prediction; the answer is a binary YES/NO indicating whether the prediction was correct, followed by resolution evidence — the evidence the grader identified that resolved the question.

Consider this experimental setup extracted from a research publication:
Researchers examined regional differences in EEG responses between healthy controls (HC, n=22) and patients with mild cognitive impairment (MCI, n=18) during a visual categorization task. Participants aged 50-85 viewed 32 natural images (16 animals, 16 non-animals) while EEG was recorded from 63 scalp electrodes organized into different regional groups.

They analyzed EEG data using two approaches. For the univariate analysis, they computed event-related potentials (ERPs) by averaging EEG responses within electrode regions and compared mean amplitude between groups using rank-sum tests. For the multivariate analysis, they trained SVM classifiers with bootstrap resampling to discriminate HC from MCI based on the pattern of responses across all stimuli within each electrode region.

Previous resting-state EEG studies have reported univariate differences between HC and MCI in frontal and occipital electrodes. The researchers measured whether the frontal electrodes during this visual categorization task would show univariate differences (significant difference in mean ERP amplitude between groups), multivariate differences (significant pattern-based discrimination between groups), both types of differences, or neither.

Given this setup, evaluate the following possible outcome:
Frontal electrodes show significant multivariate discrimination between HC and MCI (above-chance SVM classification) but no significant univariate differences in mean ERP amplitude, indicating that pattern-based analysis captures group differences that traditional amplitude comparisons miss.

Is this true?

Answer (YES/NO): YES